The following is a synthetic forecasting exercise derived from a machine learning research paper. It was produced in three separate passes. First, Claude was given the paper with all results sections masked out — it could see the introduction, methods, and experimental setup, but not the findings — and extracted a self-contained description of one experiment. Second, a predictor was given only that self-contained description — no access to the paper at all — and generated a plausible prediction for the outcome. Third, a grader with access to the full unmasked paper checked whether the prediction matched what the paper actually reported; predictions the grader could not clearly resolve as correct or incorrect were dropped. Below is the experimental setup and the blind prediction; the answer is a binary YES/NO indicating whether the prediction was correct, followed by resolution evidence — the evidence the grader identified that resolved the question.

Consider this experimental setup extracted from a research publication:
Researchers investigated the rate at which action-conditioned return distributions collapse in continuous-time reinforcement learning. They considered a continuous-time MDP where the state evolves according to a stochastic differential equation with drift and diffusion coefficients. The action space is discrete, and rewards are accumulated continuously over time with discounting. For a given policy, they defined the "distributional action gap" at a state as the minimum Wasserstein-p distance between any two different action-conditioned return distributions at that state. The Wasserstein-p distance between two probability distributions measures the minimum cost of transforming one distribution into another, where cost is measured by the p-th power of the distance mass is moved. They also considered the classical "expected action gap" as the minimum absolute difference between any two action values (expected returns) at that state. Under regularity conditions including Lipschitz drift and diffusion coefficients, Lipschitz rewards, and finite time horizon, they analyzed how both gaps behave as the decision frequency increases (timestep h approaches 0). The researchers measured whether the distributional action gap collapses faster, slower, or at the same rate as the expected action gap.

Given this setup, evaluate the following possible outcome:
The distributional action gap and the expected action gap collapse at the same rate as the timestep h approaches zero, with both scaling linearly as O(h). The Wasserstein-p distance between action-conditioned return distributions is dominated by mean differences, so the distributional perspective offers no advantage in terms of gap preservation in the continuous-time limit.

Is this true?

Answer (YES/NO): NO